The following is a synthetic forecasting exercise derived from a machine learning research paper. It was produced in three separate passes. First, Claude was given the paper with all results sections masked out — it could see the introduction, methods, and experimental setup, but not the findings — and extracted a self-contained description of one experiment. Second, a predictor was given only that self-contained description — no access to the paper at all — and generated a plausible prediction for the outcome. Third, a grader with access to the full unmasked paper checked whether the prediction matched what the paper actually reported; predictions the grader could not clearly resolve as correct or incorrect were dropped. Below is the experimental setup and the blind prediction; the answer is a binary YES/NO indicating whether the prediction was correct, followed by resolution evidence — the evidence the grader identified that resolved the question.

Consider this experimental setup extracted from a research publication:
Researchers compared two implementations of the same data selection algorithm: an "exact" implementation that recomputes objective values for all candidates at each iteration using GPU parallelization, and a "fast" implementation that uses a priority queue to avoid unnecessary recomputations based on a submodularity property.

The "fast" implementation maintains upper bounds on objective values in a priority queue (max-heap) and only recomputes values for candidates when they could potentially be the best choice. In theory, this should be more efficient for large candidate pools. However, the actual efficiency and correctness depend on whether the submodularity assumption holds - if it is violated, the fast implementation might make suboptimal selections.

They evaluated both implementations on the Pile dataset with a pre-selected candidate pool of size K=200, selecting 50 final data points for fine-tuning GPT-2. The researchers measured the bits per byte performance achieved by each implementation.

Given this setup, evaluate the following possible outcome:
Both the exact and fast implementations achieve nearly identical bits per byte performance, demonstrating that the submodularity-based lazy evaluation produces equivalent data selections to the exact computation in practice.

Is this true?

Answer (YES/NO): YES